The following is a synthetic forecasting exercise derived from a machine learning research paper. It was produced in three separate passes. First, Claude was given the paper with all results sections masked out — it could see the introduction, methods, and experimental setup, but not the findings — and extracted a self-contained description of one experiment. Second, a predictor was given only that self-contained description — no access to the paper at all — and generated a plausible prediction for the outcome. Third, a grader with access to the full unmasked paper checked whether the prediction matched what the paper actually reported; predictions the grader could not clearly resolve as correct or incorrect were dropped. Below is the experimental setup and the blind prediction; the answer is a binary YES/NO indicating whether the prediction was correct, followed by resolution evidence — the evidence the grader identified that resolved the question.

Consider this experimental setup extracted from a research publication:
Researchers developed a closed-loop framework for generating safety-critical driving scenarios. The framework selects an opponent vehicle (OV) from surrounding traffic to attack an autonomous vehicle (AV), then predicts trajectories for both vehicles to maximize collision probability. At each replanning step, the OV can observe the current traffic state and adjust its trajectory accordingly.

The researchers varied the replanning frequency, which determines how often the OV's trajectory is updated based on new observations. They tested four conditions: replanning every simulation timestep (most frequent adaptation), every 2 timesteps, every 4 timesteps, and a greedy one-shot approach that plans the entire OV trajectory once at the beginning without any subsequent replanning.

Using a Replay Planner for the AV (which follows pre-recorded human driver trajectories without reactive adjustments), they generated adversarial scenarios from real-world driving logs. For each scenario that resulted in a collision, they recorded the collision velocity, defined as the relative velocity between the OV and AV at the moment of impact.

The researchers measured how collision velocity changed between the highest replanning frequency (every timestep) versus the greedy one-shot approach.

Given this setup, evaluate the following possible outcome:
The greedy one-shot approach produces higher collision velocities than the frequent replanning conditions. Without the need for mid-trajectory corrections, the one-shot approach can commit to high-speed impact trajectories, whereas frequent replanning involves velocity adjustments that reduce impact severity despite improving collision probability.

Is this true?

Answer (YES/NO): YES